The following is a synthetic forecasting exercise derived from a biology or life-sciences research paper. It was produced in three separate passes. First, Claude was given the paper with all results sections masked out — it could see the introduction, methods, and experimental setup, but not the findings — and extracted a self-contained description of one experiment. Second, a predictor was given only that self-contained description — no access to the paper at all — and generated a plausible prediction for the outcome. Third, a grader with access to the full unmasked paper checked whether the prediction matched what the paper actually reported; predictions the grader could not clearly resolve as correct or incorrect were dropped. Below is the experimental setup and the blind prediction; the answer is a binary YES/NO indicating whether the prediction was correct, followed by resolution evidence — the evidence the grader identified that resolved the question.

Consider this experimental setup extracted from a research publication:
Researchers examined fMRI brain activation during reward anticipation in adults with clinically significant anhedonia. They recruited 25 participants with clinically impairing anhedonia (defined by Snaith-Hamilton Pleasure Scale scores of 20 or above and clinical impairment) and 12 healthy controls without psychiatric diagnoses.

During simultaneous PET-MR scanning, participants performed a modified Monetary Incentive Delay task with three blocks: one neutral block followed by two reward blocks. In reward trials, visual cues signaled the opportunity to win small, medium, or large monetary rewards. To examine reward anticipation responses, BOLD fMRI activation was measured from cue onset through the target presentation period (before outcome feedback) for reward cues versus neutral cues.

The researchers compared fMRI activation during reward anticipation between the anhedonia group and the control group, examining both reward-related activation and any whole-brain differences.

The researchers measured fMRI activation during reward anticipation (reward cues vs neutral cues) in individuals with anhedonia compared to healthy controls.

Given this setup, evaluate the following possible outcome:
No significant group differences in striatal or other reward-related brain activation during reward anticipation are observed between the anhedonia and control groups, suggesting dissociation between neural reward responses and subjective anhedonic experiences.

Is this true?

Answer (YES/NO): YES